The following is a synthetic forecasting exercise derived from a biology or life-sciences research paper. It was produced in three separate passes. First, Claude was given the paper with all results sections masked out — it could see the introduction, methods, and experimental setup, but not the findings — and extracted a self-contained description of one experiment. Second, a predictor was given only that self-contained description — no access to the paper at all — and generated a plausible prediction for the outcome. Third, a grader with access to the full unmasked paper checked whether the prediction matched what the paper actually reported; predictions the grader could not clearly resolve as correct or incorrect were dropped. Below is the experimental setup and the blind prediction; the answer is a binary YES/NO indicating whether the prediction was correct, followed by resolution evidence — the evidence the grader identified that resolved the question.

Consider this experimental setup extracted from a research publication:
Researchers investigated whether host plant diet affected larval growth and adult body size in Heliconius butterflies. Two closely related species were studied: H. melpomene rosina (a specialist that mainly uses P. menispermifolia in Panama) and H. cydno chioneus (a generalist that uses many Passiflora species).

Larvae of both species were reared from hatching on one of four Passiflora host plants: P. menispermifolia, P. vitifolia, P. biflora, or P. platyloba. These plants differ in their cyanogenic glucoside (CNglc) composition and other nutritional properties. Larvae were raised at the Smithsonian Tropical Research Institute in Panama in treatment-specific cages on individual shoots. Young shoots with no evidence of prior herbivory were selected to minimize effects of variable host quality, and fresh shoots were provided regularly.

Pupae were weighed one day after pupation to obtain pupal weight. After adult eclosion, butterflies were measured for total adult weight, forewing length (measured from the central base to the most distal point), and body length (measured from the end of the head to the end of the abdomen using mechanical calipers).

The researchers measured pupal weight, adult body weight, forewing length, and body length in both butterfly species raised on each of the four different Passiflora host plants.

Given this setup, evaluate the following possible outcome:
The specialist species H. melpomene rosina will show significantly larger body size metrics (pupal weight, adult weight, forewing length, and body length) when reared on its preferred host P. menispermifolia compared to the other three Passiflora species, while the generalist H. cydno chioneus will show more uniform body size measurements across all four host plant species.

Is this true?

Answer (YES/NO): NO